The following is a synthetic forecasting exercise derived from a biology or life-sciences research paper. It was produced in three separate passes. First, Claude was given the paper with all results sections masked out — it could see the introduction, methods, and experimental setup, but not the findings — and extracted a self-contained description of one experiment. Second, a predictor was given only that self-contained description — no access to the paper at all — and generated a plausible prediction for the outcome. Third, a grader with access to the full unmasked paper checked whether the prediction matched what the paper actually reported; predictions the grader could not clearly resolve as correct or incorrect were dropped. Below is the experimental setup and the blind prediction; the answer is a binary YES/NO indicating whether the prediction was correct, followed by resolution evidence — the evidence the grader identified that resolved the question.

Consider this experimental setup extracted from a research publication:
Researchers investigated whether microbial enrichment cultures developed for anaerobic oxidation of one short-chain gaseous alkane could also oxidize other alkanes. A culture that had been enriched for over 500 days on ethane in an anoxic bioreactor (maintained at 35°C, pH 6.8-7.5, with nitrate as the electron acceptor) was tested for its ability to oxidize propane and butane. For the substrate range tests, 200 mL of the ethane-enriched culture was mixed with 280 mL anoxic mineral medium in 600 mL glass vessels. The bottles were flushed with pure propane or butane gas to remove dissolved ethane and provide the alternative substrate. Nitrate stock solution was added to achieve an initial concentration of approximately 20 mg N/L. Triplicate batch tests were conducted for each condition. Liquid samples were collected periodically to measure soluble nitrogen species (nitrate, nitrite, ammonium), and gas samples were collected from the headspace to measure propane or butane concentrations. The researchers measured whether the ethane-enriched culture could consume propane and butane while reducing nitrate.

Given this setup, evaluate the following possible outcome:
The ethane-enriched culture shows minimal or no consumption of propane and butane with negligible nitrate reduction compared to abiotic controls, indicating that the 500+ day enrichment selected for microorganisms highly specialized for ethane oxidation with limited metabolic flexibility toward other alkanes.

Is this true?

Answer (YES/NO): NO